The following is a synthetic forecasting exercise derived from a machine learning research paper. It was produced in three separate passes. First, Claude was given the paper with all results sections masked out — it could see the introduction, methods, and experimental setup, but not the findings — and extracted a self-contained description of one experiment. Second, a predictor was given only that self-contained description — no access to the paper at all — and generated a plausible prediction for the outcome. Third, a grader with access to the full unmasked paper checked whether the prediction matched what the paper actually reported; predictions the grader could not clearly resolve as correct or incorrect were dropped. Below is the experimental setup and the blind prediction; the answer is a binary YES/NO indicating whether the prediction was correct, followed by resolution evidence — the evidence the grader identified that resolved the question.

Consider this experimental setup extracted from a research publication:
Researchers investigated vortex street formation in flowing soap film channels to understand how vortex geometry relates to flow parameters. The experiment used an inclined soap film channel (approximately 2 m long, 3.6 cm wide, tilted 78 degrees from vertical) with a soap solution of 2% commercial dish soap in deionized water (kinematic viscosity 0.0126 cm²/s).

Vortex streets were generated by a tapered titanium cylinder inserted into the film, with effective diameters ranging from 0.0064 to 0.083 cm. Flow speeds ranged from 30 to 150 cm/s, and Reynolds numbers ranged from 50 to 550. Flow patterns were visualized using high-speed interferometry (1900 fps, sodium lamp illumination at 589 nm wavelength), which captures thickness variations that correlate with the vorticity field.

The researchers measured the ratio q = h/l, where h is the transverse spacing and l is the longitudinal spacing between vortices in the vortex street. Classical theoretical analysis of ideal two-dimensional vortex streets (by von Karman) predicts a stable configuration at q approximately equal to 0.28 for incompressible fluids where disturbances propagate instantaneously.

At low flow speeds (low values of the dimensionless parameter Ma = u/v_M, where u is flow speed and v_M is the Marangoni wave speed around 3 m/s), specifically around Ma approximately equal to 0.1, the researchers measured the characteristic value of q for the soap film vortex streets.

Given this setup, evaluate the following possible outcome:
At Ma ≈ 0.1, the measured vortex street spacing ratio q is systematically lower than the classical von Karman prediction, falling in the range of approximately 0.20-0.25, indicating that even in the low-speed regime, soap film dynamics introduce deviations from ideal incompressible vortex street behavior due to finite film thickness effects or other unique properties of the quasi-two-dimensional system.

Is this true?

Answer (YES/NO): NO